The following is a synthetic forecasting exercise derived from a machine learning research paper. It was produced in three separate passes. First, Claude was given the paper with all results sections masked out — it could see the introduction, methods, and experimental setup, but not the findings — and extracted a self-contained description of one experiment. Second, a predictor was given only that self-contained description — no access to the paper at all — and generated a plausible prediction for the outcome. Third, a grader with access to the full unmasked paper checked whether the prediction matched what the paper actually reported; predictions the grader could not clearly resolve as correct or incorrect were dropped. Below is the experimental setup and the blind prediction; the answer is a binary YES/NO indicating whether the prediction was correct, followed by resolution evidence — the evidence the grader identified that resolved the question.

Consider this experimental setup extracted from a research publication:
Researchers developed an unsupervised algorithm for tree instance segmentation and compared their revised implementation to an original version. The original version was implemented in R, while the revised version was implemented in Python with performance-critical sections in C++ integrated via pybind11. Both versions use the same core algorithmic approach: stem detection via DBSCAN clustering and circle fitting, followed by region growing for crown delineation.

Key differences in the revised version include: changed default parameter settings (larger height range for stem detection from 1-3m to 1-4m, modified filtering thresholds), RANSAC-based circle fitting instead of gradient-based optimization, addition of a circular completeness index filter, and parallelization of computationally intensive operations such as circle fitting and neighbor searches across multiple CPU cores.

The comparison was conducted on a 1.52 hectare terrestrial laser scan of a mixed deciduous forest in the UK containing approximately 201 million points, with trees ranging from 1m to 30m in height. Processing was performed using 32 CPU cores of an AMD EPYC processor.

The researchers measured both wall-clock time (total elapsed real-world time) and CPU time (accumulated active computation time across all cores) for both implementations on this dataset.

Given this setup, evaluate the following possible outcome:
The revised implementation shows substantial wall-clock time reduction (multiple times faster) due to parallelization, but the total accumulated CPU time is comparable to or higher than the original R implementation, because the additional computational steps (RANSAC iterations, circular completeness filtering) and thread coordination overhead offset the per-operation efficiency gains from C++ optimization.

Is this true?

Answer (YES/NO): YES